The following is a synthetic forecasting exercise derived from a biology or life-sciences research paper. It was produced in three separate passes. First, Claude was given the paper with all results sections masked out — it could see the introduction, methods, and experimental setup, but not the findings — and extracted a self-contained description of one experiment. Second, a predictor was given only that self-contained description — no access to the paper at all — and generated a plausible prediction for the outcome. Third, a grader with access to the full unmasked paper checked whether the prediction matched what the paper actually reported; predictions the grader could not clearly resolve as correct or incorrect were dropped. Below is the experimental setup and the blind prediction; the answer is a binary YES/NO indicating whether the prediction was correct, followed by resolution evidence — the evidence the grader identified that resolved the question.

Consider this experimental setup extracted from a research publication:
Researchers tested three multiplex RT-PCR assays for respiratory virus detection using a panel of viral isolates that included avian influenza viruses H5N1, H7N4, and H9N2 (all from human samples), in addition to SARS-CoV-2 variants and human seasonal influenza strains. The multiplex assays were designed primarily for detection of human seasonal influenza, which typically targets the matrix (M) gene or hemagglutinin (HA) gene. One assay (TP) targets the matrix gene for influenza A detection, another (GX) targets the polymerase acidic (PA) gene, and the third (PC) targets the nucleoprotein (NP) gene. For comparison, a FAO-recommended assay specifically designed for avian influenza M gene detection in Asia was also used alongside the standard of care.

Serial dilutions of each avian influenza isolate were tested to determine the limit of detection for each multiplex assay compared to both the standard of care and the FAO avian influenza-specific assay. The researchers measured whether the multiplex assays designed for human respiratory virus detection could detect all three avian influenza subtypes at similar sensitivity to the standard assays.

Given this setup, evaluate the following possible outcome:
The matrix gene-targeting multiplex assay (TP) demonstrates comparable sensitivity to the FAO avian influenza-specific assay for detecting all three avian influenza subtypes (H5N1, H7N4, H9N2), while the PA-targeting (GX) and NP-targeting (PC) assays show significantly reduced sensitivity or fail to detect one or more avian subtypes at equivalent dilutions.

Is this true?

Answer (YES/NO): NO